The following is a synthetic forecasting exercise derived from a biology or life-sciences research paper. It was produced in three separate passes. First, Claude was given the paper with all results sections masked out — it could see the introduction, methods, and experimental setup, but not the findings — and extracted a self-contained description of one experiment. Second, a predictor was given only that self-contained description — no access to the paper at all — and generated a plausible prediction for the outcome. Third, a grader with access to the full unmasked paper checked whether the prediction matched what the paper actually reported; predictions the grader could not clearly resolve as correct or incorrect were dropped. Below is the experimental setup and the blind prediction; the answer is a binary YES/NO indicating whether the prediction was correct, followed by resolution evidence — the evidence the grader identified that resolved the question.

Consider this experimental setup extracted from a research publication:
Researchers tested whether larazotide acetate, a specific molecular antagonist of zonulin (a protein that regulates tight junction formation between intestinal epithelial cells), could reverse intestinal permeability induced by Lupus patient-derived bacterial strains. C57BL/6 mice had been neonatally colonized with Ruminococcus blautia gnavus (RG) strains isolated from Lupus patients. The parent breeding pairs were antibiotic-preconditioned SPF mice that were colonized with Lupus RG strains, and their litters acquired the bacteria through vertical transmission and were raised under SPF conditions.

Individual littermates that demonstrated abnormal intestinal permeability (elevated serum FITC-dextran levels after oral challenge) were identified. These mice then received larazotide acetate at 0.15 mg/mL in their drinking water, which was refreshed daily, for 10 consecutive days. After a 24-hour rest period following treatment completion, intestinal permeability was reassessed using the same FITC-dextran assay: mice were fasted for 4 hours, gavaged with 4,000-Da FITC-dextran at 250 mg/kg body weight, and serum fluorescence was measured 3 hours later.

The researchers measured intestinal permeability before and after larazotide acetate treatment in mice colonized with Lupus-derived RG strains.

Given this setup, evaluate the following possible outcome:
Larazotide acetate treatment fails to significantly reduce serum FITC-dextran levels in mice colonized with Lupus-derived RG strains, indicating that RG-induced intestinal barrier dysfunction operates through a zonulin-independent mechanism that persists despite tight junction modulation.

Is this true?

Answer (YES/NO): NO